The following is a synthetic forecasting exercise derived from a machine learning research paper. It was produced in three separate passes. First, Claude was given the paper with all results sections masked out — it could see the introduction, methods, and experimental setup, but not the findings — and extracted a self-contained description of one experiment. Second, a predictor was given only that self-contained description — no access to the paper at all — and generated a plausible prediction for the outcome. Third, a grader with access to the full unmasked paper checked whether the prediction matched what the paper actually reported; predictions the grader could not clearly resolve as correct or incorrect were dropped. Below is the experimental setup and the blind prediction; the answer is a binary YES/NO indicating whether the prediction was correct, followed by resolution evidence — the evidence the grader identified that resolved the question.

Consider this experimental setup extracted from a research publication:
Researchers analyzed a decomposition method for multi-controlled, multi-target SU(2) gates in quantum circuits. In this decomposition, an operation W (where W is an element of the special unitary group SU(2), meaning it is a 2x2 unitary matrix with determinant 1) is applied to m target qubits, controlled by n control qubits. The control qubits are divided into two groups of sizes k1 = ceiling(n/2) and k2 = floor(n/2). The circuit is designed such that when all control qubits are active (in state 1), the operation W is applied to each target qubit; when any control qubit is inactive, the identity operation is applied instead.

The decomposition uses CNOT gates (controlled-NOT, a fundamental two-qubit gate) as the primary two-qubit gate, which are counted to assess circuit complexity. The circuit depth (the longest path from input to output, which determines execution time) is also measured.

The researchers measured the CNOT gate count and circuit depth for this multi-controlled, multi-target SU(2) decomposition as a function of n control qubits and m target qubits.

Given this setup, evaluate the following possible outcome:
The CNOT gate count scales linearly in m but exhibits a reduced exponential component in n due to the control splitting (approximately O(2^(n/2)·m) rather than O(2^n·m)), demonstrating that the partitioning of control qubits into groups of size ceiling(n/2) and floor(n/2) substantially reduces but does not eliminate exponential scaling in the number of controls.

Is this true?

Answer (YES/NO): NO